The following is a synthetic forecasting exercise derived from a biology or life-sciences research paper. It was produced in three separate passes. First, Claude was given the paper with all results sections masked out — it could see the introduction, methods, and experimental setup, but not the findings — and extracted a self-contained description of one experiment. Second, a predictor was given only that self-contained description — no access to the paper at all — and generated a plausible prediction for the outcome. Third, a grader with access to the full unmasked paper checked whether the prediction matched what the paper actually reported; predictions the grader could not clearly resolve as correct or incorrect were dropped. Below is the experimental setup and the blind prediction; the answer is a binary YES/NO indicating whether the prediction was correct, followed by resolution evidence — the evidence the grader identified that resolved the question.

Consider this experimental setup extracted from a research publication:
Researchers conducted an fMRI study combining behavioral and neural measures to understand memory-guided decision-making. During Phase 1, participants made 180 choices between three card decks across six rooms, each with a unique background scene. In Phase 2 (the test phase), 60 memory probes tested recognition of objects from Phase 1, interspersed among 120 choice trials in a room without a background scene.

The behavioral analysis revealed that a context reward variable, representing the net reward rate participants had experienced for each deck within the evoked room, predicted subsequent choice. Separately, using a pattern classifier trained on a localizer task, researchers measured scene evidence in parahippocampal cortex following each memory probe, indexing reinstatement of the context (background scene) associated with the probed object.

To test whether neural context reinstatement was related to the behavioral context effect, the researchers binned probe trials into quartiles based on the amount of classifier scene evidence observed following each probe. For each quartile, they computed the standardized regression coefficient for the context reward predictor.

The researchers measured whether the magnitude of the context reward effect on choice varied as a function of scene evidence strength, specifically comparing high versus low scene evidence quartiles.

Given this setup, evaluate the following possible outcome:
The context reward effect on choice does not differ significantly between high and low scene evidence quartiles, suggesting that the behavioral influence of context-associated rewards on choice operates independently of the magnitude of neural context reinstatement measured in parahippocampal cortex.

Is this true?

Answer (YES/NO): NO